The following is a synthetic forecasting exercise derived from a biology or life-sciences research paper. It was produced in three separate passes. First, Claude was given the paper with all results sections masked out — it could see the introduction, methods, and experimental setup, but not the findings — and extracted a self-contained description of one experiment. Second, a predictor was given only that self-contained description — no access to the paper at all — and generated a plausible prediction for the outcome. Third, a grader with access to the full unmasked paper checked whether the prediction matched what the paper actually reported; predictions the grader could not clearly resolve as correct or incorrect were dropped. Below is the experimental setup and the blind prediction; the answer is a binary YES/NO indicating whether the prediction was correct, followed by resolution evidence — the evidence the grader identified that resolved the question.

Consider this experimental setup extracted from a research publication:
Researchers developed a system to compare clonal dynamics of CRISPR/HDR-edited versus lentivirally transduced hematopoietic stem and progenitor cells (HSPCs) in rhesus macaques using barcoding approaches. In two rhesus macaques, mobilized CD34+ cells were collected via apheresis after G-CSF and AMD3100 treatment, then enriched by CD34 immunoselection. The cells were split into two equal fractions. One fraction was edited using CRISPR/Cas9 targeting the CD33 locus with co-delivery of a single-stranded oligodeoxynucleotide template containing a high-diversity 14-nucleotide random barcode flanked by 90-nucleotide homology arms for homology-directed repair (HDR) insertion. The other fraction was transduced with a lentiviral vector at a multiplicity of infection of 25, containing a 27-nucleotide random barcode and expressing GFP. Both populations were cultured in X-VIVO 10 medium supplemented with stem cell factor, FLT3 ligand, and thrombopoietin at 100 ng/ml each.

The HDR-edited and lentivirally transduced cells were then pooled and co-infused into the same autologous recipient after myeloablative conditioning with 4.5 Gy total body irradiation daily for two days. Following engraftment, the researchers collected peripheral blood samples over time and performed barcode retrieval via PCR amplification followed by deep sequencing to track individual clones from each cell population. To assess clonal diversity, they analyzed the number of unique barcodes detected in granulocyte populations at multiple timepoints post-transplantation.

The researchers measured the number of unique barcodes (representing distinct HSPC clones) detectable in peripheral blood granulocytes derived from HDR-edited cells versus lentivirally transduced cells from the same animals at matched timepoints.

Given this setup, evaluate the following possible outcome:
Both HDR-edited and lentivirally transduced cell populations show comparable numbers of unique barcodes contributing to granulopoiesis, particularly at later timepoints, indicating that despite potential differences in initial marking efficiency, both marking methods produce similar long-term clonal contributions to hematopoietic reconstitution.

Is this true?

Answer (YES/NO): NO